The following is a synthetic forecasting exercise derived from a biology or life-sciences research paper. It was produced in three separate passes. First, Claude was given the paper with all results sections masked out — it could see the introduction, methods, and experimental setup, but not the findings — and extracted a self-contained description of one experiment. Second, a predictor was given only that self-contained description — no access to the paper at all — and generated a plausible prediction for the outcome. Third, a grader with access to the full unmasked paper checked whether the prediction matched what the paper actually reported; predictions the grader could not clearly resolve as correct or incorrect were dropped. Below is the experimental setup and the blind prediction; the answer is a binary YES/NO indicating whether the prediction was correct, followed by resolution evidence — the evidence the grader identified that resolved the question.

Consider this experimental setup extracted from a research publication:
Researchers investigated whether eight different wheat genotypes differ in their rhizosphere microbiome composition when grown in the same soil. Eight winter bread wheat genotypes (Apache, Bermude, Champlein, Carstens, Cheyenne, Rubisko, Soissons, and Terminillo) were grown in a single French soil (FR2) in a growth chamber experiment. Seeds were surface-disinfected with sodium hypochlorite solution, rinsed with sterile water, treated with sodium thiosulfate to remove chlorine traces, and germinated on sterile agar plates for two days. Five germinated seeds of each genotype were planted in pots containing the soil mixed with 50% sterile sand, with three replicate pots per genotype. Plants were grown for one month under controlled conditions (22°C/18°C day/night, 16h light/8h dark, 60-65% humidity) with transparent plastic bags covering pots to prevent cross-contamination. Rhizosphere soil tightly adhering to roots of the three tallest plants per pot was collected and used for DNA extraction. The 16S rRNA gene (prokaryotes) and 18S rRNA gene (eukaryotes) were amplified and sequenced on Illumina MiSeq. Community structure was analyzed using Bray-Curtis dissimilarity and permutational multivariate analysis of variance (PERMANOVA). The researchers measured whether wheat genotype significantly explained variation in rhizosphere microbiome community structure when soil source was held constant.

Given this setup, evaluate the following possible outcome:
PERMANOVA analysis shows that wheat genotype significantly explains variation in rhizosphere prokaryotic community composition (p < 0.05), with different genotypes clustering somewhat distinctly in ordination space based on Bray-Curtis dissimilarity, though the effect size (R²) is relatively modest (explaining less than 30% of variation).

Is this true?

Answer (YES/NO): NO